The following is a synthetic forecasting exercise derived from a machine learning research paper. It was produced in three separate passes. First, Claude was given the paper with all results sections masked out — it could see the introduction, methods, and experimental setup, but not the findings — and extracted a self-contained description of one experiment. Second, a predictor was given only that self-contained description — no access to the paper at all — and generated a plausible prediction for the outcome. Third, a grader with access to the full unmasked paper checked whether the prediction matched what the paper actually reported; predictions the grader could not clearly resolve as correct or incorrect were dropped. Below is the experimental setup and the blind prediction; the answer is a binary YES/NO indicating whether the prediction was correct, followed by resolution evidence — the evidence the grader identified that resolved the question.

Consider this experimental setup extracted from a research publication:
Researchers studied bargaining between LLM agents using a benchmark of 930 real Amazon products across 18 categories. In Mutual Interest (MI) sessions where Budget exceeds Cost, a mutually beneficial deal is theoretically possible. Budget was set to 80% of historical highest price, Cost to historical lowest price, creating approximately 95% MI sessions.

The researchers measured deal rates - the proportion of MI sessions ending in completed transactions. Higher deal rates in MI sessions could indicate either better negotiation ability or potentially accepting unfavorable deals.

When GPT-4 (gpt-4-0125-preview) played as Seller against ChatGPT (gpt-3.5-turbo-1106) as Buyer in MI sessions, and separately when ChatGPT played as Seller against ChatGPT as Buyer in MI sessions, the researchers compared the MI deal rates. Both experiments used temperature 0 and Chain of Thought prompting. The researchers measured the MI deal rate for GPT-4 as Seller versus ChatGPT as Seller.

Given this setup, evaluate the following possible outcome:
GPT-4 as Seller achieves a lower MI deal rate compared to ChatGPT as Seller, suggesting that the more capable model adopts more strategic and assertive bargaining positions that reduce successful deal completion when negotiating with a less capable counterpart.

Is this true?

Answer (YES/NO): NO